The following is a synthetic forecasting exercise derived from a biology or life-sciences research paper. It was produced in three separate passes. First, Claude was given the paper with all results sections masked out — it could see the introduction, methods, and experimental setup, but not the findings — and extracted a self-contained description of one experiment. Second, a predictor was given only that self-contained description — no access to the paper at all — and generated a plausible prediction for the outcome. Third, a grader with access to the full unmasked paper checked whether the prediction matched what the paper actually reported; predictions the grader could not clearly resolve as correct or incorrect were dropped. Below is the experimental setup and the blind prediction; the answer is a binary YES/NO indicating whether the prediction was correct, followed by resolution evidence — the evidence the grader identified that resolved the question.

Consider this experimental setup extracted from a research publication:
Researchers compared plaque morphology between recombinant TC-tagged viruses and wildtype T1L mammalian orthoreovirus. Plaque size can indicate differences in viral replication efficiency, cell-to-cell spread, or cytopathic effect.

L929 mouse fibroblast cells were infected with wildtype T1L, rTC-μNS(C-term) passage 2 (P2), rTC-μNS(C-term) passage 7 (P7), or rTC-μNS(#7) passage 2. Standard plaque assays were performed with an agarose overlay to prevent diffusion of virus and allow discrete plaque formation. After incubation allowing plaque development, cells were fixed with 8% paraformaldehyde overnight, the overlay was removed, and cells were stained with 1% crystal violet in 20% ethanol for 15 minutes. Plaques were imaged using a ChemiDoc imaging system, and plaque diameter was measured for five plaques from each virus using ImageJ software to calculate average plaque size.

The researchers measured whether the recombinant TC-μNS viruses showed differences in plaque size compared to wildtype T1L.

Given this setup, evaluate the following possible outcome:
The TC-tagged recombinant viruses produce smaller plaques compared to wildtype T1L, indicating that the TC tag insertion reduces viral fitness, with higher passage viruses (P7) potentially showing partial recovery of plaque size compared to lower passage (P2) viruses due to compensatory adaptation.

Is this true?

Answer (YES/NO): NO